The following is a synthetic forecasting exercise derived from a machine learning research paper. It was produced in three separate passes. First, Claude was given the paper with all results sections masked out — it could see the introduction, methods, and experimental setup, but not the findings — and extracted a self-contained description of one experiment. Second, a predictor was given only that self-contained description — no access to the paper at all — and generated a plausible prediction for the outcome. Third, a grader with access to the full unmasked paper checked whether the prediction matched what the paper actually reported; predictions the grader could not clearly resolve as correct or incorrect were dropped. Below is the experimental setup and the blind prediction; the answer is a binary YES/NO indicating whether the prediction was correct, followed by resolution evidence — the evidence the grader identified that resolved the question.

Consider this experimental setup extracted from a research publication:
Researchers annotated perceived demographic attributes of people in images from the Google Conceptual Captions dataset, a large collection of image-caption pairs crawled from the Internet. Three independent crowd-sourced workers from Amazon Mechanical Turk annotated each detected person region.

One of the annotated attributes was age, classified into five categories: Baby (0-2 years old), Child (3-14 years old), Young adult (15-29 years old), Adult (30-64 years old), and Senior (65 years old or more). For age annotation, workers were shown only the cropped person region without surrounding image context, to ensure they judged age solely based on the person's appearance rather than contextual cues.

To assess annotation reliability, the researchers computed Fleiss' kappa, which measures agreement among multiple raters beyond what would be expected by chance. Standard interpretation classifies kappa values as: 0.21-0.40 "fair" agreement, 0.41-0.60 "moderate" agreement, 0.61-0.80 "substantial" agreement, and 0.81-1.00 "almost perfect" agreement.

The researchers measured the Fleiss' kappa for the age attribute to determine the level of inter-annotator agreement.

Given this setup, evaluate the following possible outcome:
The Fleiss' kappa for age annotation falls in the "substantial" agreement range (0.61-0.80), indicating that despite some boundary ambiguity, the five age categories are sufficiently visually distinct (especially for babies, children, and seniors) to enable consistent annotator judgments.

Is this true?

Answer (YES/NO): NO